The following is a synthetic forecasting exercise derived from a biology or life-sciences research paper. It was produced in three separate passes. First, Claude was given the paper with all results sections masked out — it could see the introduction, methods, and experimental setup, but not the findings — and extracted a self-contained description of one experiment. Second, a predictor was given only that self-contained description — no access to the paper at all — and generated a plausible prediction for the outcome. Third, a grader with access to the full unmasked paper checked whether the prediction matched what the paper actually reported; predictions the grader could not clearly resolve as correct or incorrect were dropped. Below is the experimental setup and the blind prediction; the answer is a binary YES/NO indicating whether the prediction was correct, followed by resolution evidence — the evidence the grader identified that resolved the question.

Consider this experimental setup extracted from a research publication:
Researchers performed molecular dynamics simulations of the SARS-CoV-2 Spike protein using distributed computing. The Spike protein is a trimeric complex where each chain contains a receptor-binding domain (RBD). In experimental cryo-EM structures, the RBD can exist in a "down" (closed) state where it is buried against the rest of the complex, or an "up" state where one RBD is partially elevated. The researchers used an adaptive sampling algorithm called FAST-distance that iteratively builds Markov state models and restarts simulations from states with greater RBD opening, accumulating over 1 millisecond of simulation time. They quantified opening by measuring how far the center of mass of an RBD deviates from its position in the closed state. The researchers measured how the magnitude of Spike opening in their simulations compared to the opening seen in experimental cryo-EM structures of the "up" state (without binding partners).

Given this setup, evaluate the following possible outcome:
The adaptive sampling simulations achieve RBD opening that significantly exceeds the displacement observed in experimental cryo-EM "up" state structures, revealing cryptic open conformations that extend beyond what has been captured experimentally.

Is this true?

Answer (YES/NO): YES